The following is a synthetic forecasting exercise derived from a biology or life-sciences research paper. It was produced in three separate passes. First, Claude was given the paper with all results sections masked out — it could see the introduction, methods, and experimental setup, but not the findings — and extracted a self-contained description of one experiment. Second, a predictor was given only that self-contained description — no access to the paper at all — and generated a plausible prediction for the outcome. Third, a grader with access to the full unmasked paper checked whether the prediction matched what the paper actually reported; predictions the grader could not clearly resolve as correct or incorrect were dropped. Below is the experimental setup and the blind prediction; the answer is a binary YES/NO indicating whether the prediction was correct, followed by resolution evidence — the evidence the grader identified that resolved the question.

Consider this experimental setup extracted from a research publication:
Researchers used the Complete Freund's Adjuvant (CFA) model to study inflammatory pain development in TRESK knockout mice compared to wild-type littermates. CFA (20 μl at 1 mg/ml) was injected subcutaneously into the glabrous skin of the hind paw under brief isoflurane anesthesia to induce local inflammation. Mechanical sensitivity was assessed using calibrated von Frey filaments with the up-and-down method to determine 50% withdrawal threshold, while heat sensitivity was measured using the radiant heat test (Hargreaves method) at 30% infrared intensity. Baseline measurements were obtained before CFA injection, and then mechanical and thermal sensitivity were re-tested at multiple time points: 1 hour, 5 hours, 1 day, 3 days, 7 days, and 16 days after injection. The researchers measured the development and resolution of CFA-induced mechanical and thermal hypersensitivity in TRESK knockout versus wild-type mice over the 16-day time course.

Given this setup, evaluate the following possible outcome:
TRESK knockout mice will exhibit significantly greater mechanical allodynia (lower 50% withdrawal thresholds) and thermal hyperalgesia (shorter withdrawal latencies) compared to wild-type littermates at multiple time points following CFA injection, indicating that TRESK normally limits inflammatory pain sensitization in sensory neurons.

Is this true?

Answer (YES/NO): NO